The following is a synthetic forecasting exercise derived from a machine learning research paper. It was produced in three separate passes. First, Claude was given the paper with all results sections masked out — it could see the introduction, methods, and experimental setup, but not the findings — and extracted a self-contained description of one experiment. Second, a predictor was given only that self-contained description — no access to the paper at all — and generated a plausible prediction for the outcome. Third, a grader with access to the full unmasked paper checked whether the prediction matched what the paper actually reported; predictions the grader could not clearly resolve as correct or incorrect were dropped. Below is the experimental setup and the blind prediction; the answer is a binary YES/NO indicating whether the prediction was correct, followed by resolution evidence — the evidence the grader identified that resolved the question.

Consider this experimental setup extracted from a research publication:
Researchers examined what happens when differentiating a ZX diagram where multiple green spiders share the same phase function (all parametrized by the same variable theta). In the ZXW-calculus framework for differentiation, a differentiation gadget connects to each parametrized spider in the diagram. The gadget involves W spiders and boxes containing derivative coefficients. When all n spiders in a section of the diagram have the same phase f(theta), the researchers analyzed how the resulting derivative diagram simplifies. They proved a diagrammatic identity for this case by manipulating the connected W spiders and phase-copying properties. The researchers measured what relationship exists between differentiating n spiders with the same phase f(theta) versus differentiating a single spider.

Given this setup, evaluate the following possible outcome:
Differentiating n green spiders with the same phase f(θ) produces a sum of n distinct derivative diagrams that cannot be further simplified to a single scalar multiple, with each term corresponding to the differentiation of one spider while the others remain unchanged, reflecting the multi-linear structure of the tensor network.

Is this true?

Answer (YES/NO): NO